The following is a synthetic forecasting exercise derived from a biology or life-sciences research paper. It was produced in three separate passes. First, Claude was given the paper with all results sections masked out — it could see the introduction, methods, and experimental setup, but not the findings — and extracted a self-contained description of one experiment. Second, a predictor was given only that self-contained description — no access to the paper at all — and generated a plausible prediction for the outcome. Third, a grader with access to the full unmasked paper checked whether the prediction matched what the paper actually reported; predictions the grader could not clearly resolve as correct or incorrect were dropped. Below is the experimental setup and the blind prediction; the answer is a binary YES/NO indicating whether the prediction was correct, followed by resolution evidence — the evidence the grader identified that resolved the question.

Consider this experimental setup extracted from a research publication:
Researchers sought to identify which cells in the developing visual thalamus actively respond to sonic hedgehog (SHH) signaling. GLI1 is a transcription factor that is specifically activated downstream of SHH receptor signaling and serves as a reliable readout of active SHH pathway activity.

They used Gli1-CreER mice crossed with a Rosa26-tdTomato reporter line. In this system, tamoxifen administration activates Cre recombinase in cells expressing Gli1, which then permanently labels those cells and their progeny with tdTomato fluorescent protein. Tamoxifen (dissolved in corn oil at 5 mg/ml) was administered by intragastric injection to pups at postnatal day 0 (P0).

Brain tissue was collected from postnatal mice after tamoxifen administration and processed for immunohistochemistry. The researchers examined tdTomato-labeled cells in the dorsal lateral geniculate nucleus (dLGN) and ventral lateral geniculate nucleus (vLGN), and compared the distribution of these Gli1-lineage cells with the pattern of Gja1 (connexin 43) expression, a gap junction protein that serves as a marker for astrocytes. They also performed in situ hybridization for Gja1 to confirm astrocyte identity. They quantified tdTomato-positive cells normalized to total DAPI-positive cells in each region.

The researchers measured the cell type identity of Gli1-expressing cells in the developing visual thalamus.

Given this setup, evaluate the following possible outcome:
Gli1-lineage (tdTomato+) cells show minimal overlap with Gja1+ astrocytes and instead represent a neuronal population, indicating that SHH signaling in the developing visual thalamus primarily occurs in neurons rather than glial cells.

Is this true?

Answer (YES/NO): NO